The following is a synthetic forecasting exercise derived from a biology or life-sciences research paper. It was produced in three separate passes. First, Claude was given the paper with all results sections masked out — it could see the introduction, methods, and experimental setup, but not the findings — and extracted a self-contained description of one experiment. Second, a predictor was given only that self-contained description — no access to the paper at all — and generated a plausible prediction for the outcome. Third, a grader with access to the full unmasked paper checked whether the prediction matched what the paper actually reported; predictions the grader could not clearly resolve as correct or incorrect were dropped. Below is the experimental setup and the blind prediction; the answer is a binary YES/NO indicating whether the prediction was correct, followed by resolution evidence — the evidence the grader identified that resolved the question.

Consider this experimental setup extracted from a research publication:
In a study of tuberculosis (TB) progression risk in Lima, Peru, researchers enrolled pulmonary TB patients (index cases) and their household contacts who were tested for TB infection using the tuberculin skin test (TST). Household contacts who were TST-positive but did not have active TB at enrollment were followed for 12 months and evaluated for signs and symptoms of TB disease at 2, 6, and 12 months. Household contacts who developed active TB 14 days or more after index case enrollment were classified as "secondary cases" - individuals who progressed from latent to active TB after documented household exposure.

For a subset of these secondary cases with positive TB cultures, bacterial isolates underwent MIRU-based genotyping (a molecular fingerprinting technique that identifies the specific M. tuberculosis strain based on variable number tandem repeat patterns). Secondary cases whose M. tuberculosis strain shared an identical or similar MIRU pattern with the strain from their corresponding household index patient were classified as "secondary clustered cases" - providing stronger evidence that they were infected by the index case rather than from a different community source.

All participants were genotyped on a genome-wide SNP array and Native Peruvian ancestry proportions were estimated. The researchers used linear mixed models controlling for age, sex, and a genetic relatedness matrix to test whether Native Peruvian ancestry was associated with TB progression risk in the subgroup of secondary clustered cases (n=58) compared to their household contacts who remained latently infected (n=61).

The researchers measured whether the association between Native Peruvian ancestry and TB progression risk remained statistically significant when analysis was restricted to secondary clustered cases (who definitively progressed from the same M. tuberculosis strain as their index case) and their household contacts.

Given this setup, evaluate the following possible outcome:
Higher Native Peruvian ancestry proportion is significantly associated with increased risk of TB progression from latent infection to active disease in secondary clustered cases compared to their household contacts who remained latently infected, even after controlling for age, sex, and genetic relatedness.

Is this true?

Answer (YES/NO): YES